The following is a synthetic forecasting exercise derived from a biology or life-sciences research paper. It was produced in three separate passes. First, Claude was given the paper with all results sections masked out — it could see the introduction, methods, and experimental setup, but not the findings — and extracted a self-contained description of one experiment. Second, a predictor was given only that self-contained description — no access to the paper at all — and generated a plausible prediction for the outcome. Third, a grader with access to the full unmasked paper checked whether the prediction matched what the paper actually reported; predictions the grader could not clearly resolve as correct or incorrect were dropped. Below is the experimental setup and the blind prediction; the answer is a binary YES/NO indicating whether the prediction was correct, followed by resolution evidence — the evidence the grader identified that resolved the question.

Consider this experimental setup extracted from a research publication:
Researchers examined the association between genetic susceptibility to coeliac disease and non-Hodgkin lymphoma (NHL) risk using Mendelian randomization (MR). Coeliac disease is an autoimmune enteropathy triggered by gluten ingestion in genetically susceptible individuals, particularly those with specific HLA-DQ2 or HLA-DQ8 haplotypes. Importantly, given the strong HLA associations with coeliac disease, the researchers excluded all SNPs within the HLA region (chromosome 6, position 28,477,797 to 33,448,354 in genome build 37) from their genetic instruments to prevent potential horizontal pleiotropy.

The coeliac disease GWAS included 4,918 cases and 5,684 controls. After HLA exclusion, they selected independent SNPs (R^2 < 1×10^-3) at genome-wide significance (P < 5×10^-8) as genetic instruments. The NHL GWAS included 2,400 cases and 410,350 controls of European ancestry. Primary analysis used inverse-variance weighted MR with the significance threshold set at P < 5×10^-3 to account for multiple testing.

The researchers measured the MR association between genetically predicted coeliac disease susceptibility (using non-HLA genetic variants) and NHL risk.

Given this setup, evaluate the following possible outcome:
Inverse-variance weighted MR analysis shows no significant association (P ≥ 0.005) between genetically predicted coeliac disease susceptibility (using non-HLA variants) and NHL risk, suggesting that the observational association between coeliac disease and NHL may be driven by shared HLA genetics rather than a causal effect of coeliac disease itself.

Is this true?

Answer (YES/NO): YES